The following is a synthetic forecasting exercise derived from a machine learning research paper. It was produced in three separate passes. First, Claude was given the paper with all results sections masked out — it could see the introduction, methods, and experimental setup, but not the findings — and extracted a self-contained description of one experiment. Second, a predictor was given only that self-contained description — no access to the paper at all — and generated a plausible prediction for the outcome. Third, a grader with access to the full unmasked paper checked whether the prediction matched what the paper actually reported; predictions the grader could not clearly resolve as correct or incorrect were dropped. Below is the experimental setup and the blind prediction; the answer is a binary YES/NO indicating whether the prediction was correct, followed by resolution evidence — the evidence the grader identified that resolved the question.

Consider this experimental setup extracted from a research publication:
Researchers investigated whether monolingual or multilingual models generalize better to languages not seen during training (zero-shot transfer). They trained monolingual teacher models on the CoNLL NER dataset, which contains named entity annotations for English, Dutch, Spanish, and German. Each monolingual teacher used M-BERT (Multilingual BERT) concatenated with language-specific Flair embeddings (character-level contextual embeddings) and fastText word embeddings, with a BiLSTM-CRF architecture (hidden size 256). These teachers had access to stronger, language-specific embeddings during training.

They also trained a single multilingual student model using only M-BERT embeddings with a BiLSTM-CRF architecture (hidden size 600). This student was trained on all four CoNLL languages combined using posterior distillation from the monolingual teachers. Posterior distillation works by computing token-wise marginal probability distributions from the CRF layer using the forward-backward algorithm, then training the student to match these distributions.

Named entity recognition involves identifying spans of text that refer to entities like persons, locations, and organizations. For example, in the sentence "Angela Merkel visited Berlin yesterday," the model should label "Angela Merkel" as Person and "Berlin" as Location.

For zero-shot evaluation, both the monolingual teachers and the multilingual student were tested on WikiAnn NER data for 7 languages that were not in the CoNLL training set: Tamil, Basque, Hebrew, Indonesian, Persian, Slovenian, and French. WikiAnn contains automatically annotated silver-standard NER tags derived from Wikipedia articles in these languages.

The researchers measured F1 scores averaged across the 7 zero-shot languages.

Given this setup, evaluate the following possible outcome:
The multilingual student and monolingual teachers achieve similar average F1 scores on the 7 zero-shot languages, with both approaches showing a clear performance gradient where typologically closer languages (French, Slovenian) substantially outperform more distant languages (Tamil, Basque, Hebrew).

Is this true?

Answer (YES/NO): NO